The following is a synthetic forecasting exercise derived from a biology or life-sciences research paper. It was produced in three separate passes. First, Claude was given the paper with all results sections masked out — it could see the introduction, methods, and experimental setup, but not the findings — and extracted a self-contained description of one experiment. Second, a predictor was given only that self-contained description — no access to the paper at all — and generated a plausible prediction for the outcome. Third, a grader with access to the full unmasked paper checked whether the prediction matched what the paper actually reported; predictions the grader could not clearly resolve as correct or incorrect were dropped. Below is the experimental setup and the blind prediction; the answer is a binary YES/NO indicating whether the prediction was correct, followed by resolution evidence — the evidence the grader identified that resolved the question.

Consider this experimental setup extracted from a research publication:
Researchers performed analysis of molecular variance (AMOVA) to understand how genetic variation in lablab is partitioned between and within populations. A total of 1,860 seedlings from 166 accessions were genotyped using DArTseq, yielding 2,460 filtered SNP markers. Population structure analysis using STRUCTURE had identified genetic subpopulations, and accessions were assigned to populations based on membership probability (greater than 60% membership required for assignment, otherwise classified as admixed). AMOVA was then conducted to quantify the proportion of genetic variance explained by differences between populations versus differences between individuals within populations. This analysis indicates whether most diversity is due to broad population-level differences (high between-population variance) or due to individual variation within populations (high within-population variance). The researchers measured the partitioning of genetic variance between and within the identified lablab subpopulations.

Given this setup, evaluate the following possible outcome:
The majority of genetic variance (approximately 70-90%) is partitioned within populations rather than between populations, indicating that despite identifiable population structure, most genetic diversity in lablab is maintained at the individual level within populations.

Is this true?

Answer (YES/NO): NO